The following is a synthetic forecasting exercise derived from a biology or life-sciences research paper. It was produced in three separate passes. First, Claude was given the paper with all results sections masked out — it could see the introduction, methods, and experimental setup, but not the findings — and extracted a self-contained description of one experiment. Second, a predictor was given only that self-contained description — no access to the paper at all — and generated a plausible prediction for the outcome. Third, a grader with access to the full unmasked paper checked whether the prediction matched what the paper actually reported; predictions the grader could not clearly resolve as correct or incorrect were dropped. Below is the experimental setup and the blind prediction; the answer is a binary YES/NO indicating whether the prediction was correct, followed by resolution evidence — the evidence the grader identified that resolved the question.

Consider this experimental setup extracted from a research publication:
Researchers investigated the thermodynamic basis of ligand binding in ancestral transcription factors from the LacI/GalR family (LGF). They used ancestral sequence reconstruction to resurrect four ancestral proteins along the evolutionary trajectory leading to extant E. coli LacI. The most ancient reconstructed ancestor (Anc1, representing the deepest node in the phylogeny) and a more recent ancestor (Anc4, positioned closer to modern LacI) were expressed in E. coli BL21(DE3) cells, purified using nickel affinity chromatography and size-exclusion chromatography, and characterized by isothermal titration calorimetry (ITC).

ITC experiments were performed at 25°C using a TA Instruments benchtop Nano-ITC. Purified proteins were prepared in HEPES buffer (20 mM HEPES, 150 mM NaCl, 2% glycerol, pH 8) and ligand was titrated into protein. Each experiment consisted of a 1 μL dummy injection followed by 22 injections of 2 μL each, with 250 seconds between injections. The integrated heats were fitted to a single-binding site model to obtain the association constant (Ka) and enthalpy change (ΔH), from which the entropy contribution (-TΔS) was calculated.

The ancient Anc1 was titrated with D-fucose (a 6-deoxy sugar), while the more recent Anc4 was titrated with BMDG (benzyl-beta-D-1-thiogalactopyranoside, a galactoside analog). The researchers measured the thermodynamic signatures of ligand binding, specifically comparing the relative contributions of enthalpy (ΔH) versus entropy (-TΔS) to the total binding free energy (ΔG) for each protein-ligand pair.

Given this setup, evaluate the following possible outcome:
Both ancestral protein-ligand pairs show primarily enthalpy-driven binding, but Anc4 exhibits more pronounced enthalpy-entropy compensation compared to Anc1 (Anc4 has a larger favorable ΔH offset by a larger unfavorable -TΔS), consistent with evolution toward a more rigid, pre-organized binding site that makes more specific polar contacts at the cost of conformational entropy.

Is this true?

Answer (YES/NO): NO